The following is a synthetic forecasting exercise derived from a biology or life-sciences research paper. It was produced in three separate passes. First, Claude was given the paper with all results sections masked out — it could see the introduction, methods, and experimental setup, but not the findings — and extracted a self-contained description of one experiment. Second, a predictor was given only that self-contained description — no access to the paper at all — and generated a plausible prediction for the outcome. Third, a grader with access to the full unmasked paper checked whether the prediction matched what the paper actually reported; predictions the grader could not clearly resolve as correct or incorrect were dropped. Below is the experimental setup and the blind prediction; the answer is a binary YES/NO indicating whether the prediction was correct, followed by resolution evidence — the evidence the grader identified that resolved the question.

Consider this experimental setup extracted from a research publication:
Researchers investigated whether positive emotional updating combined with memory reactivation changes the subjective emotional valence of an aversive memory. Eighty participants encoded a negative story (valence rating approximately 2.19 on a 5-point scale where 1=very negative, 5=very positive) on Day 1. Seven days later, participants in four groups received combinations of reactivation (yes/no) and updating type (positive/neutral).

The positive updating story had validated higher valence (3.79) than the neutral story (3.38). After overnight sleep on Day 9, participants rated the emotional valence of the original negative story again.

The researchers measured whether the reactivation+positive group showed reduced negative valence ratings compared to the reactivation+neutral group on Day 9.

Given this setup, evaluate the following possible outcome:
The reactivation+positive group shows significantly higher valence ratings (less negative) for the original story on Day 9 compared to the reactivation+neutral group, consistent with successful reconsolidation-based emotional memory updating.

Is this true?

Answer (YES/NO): NO